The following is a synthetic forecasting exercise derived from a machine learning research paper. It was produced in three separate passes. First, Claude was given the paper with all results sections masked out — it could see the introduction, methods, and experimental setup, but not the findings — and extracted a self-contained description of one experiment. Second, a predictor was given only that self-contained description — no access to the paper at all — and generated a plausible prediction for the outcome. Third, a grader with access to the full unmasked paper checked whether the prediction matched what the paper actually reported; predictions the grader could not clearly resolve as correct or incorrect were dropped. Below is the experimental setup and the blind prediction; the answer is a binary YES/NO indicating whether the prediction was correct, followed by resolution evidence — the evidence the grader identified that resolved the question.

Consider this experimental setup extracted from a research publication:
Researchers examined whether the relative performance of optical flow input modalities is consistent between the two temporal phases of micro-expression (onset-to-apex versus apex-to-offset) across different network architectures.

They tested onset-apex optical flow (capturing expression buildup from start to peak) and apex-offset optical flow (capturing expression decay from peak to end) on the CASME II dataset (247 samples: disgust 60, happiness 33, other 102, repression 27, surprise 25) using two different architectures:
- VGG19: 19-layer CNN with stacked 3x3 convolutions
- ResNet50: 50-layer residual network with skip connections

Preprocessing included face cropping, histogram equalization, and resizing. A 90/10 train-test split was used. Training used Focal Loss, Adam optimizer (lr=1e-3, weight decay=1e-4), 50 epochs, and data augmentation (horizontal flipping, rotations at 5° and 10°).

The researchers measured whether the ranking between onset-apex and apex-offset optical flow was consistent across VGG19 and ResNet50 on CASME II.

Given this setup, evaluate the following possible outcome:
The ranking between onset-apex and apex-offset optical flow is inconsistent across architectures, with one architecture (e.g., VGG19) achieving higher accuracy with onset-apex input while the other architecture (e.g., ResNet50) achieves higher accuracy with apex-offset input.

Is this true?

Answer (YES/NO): NO